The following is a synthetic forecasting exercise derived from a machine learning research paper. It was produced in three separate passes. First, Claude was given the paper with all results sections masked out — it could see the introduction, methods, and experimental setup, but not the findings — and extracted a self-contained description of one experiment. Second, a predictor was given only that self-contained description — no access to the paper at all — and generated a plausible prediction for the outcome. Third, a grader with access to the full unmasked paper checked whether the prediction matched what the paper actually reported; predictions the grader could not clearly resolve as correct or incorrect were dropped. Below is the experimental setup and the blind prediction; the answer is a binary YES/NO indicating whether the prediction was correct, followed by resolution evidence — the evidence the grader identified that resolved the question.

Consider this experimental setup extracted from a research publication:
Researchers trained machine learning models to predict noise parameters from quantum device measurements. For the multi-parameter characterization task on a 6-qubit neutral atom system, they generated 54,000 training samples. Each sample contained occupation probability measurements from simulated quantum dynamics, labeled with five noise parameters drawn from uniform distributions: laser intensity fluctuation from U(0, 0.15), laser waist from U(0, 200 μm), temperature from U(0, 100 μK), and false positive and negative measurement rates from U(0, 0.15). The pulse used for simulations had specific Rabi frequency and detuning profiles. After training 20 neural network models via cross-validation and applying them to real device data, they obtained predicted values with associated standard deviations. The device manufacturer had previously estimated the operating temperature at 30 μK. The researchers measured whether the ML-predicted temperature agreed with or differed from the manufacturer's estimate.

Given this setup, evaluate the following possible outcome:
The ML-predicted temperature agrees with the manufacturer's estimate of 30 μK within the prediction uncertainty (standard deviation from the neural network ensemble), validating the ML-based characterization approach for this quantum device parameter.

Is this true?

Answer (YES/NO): NO